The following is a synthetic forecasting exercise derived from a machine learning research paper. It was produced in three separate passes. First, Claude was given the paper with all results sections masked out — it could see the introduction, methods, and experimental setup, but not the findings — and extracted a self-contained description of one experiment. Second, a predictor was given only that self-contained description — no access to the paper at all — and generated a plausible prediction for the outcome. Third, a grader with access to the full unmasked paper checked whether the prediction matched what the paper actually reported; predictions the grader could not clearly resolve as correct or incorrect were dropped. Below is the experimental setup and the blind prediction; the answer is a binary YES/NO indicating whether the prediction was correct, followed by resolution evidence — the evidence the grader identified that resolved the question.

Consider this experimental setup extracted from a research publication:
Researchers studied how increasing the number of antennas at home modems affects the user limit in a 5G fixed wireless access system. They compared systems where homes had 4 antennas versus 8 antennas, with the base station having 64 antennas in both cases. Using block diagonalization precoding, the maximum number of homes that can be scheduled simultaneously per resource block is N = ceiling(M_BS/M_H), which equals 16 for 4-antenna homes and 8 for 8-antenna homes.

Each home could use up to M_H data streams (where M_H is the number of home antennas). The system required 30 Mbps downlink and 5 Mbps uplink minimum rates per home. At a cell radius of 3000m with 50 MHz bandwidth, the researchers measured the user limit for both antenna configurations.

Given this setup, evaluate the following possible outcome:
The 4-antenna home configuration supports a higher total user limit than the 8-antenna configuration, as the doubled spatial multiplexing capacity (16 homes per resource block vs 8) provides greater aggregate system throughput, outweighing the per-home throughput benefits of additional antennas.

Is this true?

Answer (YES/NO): YES